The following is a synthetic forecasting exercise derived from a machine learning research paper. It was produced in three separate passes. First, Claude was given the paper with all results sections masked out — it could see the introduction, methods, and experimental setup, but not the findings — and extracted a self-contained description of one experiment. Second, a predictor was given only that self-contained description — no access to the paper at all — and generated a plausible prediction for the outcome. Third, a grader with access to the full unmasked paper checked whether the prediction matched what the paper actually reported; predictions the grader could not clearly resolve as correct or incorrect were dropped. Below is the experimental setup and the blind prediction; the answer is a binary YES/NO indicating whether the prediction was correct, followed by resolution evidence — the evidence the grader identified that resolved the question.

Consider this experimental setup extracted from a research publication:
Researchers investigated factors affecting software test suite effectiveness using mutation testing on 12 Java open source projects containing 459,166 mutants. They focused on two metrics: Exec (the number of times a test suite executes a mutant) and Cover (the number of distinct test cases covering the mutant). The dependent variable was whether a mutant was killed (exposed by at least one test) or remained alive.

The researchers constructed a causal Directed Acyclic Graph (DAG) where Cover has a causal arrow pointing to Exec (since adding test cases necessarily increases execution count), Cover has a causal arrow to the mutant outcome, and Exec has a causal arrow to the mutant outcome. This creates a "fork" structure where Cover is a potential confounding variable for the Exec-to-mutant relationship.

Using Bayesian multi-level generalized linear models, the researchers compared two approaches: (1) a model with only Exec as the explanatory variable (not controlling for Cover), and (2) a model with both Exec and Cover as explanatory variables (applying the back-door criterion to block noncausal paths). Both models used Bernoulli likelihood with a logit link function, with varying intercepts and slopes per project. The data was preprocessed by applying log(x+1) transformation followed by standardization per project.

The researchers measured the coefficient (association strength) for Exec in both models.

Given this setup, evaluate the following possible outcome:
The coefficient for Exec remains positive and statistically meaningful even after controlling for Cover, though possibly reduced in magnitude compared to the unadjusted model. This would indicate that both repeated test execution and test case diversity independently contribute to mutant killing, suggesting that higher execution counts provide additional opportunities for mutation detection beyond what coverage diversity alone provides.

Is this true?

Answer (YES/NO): YES